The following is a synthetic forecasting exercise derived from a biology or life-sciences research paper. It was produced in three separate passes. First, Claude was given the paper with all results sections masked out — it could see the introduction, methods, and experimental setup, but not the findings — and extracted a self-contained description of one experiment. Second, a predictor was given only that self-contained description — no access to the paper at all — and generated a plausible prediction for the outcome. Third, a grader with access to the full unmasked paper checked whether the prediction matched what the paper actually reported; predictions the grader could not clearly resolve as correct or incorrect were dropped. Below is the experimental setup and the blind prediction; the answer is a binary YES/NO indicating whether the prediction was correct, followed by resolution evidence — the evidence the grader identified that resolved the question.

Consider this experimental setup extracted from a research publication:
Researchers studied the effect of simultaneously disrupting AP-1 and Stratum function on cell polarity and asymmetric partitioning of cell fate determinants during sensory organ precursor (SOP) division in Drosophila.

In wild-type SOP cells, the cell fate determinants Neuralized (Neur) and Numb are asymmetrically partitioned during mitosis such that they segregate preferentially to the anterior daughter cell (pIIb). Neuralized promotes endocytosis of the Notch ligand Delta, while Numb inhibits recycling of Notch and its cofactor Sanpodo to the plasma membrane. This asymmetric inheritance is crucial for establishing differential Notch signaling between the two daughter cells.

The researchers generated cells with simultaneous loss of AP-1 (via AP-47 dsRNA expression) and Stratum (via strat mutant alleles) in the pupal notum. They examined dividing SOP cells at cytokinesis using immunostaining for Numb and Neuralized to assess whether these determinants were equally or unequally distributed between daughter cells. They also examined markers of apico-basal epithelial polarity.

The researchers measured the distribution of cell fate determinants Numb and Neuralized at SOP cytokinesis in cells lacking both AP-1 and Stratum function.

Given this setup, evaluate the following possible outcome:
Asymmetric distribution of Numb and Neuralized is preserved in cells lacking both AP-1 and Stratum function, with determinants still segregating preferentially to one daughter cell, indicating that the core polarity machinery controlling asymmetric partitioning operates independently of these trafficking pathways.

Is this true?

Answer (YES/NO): YES